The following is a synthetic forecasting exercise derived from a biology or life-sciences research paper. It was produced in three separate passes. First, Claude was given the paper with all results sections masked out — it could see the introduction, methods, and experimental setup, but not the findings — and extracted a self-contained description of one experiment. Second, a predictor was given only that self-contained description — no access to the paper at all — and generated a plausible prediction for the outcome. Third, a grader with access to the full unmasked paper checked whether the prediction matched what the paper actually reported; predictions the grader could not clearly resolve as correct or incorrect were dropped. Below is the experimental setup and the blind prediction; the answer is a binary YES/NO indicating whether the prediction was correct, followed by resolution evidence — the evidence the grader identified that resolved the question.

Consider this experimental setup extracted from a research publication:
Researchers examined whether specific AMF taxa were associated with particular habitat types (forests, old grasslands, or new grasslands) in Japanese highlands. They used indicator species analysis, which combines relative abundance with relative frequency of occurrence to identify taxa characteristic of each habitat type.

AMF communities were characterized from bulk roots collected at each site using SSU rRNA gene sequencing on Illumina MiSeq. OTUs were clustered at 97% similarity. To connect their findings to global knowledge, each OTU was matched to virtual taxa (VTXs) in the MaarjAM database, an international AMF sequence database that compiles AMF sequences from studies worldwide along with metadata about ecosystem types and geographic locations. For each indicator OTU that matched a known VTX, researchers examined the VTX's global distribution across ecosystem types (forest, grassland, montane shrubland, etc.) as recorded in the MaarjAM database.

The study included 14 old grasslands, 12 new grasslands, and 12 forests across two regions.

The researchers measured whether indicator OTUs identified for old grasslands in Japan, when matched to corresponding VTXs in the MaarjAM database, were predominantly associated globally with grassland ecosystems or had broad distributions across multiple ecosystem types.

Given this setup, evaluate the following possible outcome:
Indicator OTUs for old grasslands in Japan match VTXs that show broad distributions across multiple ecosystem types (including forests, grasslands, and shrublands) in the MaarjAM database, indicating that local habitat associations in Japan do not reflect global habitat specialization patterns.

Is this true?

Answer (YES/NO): NO